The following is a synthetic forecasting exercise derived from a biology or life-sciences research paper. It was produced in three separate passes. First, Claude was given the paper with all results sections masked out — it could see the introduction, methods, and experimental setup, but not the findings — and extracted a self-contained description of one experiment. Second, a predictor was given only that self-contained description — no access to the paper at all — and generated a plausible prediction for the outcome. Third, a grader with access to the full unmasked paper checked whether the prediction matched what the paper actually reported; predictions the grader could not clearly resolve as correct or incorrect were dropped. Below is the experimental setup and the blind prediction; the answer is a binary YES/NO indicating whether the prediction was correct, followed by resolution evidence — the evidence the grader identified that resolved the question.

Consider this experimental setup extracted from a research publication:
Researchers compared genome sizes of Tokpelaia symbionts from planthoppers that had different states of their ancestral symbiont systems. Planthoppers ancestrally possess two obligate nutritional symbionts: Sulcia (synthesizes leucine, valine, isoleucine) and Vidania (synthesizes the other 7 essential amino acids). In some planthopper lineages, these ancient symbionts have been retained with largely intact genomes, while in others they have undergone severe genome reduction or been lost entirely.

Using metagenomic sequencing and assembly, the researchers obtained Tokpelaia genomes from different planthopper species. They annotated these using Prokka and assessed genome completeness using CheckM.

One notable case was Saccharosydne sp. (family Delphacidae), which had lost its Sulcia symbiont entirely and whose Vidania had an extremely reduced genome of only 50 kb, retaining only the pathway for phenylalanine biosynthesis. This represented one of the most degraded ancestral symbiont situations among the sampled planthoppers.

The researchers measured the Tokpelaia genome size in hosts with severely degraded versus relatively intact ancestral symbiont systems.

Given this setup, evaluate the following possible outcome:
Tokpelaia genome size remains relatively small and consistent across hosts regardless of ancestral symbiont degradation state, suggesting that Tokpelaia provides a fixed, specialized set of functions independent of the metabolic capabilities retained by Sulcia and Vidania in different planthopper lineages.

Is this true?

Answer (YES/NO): NO